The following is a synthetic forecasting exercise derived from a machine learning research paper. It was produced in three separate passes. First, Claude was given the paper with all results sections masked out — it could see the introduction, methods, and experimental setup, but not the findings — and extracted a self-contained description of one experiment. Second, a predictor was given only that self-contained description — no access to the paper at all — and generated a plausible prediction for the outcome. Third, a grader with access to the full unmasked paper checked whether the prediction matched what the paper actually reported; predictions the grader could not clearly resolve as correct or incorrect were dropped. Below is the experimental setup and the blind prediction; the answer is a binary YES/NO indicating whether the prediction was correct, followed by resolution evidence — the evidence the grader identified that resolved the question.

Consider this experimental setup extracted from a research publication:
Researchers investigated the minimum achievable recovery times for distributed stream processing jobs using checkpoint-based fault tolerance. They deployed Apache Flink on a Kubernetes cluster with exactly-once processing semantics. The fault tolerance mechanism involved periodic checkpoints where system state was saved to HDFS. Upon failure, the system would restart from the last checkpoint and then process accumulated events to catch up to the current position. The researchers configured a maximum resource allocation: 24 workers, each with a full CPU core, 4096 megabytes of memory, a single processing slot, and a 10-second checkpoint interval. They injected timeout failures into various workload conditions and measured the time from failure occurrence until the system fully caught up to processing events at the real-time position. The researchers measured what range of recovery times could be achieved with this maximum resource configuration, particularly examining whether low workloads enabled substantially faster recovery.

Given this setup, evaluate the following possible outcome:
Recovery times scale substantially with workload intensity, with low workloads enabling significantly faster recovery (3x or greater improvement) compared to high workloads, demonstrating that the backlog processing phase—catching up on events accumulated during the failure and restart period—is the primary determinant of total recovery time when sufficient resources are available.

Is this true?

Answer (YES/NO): NO